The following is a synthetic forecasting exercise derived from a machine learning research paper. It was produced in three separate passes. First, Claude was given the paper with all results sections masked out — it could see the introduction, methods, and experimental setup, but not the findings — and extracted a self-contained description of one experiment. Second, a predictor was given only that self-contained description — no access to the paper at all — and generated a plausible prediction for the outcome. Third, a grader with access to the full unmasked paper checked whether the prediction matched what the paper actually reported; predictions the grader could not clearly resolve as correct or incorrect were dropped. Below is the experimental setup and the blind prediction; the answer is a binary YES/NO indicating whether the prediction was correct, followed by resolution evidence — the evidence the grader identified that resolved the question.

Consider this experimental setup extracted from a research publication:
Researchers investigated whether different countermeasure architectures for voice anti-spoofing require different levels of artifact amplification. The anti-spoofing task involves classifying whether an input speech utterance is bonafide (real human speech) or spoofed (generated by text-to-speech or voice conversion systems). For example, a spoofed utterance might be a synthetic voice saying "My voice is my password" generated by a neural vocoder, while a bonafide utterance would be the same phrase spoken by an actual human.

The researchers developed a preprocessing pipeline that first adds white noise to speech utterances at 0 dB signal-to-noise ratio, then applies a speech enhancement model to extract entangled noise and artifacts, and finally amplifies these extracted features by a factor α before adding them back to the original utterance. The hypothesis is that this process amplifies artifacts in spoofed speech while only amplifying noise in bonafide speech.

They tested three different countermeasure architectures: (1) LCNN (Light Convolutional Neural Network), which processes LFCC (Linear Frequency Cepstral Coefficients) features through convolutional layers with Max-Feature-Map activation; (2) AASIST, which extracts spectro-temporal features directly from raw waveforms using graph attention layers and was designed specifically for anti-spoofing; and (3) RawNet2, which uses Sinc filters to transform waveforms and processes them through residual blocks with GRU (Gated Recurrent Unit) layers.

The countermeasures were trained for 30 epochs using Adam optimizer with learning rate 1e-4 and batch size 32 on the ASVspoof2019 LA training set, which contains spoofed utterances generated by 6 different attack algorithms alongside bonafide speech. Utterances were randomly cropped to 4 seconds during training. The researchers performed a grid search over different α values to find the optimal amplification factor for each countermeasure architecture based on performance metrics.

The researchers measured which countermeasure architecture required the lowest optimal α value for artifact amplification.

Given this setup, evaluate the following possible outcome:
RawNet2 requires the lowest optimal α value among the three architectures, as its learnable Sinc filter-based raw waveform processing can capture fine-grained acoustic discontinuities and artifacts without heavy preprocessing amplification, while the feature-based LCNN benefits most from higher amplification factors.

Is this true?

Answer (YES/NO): NO